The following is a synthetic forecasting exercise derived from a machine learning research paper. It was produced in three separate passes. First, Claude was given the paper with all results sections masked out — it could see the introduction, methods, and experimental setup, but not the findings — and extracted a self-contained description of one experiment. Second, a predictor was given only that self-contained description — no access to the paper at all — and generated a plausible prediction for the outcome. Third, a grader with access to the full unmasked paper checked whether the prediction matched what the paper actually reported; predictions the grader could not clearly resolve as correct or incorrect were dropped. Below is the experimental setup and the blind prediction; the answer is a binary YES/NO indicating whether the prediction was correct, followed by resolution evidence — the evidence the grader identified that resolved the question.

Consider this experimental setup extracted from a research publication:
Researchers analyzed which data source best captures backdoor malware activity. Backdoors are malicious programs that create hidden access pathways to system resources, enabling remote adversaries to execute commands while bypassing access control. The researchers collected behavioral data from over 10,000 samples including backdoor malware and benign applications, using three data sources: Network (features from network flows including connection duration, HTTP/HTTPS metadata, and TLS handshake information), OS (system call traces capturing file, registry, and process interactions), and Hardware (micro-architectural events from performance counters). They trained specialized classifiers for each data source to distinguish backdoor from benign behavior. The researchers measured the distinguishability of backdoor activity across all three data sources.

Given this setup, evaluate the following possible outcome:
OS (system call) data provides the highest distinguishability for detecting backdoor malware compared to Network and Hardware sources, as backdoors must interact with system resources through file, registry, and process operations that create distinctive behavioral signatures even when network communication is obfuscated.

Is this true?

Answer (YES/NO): NO